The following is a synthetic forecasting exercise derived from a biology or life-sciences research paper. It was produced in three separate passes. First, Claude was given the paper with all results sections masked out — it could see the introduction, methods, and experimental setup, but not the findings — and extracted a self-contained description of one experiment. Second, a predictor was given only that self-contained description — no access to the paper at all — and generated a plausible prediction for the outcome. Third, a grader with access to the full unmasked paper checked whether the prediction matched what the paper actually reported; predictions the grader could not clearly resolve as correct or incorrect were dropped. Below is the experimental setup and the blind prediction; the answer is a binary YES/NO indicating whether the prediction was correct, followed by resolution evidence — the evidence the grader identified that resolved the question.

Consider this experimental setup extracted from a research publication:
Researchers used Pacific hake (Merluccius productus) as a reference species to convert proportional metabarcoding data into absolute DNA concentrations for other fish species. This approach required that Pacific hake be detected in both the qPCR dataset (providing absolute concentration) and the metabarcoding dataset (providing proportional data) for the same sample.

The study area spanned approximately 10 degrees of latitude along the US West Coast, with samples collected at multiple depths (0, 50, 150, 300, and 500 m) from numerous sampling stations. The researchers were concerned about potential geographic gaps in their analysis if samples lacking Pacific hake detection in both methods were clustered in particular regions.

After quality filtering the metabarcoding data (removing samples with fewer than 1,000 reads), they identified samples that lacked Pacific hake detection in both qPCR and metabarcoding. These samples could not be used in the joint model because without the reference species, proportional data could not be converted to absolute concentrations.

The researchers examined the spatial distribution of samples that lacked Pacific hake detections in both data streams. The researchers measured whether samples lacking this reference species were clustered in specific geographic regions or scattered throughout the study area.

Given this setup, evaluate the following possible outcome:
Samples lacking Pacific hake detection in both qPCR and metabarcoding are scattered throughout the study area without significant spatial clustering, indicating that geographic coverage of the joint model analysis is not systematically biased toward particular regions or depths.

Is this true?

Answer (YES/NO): YES